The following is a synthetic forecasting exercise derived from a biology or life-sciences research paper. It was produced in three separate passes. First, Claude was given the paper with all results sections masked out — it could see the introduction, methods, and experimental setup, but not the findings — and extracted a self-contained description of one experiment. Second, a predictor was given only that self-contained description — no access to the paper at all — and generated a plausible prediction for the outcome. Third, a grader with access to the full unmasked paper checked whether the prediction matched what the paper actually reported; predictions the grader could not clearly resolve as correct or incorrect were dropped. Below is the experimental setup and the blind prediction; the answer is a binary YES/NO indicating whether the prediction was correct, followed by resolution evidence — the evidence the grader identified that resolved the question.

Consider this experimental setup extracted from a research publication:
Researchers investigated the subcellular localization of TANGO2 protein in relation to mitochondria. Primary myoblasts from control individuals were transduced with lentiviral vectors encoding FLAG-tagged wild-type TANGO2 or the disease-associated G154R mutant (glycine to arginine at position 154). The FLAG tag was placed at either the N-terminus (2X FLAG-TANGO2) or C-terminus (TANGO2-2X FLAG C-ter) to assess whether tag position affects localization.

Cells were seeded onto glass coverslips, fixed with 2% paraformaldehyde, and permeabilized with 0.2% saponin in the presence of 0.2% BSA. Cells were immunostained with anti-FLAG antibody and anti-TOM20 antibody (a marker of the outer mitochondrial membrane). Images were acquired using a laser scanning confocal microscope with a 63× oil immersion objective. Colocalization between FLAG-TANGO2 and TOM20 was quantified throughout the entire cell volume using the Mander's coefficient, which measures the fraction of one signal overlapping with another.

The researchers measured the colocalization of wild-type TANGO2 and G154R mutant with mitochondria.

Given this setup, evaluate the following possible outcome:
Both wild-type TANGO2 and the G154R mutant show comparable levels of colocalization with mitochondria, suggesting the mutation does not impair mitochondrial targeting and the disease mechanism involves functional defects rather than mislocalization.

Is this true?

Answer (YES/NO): NO